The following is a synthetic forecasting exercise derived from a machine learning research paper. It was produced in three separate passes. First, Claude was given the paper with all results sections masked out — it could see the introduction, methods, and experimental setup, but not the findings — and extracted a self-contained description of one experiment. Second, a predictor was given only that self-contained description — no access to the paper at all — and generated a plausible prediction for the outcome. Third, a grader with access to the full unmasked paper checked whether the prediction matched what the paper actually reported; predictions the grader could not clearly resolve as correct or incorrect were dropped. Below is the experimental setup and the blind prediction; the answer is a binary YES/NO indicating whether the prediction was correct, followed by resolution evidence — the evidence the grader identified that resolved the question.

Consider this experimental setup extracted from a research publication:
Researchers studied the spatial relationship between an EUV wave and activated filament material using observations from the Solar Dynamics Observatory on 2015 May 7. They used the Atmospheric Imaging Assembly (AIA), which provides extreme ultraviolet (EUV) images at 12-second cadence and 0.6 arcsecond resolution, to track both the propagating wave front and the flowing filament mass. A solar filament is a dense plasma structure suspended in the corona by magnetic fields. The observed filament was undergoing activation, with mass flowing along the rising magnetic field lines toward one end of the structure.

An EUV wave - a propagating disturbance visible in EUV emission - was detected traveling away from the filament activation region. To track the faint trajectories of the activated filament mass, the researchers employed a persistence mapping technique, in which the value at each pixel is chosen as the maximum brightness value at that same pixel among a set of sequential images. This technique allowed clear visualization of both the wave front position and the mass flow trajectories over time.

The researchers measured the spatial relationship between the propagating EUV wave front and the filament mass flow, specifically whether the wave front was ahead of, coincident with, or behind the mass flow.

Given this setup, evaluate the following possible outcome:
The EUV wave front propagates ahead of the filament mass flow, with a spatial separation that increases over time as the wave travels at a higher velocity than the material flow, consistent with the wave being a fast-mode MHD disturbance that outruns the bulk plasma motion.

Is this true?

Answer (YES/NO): YES